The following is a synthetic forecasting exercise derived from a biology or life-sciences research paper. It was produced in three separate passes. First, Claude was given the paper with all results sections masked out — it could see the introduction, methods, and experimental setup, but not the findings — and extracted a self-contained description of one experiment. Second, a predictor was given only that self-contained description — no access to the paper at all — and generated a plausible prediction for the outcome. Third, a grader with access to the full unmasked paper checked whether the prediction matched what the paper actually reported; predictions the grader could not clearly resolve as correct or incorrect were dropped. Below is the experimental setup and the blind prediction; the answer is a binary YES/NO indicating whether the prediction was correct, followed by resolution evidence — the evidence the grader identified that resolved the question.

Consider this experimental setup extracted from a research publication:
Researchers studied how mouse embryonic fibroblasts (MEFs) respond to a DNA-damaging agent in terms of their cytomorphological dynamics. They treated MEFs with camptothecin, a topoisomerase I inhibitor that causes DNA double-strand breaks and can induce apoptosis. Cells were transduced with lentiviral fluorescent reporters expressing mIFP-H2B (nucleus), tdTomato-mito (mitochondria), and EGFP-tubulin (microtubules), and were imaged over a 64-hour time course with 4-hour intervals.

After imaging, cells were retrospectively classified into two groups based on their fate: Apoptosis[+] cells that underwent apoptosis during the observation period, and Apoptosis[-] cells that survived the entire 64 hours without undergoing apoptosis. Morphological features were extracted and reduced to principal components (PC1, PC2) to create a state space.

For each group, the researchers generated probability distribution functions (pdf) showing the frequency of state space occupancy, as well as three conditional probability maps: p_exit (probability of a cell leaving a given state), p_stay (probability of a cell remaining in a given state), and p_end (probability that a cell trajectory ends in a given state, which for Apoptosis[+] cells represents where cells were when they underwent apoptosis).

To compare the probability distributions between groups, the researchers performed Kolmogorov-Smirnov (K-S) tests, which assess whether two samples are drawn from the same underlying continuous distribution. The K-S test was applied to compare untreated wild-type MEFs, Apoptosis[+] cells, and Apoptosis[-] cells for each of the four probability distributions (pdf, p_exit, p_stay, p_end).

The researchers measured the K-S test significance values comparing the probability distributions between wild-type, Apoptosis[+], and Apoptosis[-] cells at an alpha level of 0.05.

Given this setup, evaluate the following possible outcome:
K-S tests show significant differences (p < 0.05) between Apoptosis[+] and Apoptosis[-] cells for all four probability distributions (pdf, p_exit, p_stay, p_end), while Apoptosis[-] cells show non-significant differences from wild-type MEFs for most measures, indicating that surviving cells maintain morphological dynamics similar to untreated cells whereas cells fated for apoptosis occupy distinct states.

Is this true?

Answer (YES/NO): NO